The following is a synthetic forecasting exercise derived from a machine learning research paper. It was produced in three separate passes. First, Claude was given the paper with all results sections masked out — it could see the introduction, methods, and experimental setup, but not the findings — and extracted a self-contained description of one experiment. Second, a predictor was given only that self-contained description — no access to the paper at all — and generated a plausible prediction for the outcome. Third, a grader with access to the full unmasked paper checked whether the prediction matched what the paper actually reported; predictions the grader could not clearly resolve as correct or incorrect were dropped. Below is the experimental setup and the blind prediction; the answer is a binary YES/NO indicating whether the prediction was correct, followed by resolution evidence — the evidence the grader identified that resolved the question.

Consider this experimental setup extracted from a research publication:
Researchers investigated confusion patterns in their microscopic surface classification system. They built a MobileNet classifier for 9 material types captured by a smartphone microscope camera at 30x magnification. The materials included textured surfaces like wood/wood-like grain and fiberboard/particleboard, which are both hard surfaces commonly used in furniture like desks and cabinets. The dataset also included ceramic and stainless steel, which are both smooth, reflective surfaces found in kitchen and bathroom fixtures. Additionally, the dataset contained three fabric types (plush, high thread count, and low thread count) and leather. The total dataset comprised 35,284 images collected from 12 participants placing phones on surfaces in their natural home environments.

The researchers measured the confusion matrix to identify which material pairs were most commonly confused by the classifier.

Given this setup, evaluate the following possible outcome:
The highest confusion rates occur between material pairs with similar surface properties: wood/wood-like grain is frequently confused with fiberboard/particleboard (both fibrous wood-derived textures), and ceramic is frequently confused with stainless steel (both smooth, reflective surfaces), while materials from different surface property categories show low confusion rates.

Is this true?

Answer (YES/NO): NO